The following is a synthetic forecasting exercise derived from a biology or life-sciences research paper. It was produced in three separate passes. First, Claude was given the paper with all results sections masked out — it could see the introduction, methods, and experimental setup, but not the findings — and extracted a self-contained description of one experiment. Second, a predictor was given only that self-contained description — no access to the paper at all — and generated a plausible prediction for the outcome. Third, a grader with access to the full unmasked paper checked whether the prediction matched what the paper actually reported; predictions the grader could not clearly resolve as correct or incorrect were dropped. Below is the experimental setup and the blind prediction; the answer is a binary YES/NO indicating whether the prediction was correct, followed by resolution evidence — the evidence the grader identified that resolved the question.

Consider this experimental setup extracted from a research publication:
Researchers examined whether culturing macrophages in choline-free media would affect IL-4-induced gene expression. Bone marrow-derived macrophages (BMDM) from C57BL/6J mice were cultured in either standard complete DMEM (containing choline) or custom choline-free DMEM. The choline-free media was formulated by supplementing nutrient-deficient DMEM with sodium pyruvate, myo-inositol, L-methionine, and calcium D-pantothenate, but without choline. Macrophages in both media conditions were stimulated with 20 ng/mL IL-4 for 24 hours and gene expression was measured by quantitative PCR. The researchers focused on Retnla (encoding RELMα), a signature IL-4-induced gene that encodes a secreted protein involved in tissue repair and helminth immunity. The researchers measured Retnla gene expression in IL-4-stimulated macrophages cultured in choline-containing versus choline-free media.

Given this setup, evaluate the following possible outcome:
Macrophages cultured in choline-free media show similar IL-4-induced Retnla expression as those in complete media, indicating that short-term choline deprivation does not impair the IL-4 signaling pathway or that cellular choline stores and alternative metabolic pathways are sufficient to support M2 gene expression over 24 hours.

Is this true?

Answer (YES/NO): NO